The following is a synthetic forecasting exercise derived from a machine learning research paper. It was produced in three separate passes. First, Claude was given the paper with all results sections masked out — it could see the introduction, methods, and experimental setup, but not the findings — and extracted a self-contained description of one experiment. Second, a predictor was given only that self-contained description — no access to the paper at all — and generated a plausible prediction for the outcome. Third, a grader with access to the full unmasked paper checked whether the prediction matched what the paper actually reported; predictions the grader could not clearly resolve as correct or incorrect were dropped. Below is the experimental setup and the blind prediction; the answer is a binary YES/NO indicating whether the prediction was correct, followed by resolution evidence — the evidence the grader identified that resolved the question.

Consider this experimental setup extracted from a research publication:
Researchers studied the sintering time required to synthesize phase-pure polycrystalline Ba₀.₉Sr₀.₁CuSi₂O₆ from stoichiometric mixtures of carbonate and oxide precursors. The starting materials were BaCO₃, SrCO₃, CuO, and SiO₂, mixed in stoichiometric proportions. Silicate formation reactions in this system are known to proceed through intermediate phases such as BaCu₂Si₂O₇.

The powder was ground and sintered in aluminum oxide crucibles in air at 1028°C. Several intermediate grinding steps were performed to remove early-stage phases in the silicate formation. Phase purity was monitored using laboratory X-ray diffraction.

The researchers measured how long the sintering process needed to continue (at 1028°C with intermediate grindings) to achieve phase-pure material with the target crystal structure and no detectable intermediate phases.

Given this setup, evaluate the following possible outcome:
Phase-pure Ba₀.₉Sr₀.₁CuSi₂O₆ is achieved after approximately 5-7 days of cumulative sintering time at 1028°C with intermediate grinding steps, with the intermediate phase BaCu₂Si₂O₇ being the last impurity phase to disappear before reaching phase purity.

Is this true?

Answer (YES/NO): NO